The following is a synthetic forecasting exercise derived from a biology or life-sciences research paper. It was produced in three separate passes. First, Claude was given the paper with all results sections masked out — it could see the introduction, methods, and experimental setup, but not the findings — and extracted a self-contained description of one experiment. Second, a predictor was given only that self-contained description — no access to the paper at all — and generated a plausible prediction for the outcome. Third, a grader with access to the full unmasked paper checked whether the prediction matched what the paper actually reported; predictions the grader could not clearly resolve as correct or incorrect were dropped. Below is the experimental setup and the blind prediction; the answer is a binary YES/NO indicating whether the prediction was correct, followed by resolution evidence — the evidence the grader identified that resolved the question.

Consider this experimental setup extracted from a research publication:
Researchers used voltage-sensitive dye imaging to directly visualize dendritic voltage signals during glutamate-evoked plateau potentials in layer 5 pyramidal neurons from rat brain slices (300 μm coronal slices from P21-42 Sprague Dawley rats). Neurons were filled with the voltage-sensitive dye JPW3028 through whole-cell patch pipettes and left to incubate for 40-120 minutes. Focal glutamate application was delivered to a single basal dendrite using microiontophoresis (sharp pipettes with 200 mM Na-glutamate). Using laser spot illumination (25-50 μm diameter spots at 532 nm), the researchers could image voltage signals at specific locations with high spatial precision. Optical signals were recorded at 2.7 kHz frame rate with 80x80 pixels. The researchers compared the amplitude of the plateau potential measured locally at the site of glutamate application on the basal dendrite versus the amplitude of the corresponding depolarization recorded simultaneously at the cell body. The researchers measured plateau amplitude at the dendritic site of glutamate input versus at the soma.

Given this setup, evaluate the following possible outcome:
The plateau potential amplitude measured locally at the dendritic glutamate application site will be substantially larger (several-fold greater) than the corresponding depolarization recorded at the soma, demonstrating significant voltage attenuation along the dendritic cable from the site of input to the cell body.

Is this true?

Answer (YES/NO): YES